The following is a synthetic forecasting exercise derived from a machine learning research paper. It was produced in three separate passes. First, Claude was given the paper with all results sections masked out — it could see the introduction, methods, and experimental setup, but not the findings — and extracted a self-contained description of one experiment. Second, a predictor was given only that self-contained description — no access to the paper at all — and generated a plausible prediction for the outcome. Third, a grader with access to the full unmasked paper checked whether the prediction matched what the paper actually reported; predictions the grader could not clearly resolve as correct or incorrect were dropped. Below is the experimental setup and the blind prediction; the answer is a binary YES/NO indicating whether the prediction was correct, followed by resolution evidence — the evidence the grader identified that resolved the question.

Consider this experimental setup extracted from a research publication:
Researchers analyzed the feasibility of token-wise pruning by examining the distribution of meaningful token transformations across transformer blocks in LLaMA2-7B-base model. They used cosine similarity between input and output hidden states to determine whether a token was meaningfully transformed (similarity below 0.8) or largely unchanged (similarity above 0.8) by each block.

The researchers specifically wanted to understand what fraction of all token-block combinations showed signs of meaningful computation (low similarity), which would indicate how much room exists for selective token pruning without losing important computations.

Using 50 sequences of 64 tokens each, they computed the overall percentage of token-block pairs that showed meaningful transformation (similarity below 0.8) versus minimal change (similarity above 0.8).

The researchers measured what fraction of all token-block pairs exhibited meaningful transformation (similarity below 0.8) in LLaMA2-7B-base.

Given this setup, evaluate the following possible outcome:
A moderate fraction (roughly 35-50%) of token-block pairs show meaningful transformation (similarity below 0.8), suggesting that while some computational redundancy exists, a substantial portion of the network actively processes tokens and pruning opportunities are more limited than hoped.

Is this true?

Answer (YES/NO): NO